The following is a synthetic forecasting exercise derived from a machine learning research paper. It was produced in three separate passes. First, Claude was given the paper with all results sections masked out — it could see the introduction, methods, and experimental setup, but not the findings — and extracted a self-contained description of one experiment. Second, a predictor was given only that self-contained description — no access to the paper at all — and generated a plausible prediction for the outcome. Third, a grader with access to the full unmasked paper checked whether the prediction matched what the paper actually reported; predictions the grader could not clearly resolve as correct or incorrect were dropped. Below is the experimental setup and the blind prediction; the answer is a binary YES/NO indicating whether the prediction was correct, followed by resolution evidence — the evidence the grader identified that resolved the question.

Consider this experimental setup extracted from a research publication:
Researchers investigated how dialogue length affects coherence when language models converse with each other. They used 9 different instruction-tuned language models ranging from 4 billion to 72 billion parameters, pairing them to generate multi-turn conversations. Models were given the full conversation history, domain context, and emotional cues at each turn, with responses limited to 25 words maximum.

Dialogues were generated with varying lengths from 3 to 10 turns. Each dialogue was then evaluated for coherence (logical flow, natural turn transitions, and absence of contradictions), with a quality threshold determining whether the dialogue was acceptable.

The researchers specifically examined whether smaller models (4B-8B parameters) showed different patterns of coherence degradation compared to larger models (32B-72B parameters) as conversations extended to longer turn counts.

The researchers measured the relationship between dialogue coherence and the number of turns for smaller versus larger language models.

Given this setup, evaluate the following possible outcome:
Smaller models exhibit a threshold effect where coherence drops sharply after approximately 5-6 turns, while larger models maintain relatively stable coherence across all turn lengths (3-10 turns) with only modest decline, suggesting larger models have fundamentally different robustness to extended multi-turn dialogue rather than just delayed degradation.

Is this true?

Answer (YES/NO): NO